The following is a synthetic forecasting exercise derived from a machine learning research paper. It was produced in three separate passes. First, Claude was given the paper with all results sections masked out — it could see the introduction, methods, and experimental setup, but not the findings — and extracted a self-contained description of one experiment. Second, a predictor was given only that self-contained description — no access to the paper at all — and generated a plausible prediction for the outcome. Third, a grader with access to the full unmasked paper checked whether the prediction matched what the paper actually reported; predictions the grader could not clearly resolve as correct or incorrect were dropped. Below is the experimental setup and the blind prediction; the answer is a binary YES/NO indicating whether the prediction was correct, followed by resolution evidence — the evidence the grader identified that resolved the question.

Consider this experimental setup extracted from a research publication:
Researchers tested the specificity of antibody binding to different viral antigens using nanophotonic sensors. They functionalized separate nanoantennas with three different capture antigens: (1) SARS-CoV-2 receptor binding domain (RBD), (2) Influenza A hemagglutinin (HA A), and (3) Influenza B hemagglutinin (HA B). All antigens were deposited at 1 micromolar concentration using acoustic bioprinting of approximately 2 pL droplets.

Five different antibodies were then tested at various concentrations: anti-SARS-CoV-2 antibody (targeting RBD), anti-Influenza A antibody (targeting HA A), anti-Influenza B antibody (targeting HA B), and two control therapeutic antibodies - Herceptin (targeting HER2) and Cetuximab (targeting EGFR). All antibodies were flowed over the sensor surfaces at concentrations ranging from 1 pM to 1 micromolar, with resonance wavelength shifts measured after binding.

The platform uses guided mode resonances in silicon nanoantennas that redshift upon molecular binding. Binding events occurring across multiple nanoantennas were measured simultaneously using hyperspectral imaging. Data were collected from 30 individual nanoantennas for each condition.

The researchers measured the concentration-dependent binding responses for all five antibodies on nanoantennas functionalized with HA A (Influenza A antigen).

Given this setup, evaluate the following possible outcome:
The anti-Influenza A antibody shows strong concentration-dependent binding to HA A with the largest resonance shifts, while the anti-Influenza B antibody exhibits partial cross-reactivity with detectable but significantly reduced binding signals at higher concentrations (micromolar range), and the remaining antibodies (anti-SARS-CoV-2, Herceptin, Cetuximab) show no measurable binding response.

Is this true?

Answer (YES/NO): NO